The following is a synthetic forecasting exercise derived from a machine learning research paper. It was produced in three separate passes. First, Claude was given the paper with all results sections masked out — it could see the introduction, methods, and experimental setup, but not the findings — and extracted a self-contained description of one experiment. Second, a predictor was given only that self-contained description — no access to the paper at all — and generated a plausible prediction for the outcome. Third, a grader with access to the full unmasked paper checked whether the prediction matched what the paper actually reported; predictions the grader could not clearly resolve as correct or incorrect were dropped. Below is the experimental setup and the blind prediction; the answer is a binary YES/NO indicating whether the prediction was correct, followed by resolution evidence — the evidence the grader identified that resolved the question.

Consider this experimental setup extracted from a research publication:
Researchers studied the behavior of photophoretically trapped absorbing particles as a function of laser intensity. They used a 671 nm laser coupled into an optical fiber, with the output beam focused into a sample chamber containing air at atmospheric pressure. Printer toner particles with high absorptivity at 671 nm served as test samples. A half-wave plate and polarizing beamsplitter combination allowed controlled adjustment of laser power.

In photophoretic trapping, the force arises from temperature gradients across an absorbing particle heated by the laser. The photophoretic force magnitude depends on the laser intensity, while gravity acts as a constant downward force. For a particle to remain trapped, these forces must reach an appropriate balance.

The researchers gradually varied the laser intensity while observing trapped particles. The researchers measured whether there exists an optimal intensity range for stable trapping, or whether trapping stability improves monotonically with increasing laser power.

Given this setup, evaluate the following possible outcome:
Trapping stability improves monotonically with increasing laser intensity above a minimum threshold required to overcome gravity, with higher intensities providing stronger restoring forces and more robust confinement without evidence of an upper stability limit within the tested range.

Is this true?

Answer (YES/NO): NO